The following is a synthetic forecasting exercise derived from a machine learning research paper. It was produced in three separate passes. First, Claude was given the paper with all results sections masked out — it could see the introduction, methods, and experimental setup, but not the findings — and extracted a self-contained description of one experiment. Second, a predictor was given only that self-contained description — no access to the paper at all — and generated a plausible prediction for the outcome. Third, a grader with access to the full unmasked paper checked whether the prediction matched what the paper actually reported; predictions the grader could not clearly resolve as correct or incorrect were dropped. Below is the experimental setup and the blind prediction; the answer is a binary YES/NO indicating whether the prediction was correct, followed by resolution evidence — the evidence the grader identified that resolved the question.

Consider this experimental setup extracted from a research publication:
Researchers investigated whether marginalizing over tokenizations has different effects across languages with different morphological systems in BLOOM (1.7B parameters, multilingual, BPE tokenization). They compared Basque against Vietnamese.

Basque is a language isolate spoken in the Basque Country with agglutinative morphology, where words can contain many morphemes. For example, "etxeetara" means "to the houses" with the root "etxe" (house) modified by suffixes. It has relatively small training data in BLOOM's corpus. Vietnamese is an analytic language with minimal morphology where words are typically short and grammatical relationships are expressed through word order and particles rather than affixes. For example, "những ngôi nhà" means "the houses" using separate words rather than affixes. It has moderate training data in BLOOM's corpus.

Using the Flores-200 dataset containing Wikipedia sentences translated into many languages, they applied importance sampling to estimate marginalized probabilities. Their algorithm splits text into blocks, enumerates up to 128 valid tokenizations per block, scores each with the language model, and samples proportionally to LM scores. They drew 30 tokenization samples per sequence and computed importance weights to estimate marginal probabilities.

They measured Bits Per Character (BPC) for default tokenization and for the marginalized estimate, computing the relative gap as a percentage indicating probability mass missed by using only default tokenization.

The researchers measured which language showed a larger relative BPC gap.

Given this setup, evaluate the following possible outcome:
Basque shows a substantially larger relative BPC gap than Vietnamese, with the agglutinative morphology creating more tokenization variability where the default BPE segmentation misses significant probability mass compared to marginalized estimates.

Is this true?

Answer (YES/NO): YES